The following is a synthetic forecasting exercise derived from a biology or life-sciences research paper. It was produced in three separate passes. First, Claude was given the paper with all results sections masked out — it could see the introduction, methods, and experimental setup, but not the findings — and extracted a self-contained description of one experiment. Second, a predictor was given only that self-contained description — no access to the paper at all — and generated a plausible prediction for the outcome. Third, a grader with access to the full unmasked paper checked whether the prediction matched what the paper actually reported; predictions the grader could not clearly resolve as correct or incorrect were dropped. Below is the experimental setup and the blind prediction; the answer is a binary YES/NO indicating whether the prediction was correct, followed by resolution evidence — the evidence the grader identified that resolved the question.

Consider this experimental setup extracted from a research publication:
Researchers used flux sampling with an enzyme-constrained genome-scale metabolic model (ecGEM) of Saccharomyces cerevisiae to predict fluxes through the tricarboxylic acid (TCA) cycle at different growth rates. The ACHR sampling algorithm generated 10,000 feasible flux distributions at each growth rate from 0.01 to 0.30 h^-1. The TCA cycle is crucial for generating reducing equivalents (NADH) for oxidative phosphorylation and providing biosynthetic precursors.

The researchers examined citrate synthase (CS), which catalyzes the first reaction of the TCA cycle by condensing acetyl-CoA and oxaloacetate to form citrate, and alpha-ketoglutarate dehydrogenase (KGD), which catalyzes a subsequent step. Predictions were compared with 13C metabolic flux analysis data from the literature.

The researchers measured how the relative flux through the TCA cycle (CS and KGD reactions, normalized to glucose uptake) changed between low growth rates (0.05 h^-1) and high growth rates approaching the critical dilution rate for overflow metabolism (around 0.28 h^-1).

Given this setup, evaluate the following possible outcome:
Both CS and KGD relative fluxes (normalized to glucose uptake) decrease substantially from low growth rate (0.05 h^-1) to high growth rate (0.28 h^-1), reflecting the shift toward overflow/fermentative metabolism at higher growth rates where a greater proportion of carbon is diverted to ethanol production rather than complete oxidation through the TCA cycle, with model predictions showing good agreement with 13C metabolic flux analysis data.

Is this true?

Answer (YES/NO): YES